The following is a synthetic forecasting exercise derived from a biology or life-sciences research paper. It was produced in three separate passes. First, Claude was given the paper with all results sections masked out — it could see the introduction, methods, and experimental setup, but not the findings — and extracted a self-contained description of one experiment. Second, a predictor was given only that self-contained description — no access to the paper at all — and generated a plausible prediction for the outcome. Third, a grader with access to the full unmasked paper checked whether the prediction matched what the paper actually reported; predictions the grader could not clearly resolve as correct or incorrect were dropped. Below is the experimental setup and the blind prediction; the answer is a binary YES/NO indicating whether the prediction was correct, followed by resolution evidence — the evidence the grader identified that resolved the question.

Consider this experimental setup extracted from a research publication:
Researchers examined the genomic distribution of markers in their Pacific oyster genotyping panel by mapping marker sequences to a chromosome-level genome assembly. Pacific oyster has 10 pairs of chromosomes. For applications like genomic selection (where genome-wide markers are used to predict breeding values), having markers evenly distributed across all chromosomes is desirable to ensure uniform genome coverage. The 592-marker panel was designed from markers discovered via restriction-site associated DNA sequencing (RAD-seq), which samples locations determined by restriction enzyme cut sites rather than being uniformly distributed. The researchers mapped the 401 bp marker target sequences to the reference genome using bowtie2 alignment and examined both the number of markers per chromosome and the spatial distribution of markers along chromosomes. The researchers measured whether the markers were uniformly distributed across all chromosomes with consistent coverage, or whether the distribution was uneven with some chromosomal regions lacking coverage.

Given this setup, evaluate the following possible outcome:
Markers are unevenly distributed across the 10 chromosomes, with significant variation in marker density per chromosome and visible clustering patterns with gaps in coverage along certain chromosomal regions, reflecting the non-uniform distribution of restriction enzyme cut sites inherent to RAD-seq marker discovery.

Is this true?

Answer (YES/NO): YES